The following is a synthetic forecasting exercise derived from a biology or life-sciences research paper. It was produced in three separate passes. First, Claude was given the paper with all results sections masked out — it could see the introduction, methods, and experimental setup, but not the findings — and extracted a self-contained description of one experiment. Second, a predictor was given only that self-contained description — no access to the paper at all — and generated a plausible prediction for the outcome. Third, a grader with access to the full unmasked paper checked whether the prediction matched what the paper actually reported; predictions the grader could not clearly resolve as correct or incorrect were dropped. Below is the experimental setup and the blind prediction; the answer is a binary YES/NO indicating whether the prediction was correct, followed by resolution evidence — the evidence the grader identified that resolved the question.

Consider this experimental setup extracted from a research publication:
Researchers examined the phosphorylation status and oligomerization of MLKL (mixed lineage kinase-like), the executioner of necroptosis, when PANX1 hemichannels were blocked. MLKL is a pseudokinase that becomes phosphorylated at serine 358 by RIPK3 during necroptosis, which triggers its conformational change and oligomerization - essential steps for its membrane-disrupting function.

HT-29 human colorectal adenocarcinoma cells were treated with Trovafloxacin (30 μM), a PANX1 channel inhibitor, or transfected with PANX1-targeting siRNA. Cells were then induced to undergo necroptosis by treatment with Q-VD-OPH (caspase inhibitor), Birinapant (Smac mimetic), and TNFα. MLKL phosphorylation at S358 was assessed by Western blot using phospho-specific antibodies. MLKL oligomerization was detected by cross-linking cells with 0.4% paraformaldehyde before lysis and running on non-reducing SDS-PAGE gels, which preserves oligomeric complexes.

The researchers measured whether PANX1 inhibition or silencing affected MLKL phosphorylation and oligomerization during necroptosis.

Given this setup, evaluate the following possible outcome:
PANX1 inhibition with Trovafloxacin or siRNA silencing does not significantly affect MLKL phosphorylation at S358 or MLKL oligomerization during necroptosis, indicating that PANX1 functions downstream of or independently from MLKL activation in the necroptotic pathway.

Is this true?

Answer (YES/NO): YES